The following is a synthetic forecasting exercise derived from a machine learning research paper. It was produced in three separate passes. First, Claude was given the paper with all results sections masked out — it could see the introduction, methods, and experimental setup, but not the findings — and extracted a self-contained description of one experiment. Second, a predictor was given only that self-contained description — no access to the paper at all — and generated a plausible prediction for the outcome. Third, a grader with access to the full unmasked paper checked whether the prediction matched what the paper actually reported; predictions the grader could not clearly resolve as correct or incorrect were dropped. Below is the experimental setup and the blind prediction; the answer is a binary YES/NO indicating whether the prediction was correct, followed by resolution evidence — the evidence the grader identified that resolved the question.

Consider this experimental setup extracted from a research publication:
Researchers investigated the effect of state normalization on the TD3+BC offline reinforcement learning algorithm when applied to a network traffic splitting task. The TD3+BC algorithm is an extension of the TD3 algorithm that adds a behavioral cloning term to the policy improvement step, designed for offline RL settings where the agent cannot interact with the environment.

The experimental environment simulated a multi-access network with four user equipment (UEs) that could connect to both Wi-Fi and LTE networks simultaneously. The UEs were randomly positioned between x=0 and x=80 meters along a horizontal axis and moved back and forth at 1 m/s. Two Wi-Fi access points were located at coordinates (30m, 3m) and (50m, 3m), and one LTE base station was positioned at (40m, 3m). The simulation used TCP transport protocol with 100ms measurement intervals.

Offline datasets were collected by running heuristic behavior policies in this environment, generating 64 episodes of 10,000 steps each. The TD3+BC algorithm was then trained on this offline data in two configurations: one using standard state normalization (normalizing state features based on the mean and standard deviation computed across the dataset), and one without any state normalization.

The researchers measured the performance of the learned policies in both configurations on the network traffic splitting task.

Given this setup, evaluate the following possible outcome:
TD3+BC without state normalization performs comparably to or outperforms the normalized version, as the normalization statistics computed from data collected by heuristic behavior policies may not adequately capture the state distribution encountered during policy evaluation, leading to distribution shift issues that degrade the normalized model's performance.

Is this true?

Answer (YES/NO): YES